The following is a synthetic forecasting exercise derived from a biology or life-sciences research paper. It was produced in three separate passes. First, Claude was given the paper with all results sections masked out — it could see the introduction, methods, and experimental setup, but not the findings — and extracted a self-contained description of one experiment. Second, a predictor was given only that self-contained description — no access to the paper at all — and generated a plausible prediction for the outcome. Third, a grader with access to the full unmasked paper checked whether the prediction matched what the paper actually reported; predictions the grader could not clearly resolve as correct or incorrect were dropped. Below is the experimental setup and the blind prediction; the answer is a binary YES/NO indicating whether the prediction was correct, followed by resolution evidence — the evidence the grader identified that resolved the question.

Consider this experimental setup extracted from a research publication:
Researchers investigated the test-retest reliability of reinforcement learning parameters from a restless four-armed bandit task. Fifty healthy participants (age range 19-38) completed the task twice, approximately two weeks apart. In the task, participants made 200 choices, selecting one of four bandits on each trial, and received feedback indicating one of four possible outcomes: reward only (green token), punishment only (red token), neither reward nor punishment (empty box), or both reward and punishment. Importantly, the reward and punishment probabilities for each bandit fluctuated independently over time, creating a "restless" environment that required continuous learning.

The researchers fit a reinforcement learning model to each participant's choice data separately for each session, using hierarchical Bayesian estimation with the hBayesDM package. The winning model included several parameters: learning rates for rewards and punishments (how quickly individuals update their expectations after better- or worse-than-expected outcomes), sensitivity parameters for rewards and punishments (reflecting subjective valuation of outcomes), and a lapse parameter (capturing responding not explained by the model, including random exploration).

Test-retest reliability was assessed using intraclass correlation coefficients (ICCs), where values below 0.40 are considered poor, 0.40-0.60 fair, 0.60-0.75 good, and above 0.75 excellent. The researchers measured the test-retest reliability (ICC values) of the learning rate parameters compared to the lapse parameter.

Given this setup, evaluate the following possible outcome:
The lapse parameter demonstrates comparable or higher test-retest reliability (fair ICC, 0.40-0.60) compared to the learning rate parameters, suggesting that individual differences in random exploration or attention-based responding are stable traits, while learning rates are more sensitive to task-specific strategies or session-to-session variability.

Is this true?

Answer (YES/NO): NO